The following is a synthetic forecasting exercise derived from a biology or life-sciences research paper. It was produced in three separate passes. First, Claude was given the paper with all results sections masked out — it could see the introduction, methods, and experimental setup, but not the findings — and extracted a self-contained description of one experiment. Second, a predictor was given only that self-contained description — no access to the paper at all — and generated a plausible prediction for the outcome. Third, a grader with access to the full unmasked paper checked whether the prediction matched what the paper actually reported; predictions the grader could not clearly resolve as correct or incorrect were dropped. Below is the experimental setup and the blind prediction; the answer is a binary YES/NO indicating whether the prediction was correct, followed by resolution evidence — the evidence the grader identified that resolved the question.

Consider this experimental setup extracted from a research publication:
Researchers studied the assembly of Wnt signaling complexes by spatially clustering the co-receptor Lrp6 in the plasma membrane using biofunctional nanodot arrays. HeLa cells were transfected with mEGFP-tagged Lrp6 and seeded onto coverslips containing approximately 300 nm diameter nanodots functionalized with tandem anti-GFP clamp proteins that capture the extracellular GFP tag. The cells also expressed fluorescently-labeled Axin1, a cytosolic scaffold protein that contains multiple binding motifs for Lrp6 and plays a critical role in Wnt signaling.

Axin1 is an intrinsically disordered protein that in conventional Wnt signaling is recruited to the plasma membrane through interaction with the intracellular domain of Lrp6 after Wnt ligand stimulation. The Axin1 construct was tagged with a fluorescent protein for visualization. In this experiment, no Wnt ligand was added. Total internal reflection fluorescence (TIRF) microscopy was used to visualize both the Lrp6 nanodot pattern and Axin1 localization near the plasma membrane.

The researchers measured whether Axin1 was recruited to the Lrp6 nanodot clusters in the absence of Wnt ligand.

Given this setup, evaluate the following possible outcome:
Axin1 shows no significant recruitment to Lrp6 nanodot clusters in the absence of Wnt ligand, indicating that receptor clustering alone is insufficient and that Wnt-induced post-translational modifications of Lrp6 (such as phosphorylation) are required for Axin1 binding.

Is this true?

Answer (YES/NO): NO